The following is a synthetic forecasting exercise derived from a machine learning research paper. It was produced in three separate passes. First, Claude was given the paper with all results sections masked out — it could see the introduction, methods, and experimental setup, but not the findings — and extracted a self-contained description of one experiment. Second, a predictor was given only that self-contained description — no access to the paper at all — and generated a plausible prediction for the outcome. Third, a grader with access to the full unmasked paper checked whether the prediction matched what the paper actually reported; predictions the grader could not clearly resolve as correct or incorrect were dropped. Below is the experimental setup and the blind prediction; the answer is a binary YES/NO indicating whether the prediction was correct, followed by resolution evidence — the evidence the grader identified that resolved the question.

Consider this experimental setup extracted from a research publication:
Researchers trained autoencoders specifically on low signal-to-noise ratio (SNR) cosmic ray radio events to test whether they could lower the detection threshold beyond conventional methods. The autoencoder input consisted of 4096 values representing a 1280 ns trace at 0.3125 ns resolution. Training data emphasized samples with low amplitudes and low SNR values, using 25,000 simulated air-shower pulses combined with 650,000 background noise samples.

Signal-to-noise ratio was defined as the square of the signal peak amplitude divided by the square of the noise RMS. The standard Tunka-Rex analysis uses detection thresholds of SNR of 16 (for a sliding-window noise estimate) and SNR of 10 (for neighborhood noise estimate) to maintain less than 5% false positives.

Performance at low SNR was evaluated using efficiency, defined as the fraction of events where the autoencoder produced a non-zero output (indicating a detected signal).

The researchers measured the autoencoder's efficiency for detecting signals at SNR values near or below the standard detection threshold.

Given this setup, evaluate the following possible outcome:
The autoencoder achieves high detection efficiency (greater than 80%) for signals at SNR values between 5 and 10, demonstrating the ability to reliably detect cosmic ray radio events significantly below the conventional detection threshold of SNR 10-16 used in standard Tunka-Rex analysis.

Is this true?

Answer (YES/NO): NO